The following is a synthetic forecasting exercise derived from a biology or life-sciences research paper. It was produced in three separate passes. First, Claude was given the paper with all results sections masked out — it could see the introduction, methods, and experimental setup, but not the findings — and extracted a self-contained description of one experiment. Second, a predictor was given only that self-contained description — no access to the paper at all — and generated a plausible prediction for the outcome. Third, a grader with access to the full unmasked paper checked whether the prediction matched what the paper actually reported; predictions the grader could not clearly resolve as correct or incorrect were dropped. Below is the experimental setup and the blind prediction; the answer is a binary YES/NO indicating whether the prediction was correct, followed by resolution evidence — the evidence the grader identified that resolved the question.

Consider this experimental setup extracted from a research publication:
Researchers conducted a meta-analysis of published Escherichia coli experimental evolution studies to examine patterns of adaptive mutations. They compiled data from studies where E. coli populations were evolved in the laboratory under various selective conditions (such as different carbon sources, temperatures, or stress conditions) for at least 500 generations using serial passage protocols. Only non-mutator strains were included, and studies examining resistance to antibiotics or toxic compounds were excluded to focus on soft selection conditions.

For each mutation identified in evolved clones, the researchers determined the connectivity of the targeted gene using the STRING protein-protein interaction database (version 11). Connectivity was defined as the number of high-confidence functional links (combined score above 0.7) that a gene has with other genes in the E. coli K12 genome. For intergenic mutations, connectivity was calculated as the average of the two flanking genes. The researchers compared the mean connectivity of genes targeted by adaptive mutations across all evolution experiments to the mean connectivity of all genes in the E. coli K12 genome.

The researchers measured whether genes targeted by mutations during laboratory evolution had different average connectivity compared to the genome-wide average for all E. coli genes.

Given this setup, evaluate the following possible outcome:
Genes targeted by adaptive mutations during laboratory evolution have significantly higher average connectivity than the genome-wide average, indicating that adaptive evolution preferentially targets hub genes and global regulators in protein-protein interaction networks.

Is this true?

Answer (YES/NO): YES